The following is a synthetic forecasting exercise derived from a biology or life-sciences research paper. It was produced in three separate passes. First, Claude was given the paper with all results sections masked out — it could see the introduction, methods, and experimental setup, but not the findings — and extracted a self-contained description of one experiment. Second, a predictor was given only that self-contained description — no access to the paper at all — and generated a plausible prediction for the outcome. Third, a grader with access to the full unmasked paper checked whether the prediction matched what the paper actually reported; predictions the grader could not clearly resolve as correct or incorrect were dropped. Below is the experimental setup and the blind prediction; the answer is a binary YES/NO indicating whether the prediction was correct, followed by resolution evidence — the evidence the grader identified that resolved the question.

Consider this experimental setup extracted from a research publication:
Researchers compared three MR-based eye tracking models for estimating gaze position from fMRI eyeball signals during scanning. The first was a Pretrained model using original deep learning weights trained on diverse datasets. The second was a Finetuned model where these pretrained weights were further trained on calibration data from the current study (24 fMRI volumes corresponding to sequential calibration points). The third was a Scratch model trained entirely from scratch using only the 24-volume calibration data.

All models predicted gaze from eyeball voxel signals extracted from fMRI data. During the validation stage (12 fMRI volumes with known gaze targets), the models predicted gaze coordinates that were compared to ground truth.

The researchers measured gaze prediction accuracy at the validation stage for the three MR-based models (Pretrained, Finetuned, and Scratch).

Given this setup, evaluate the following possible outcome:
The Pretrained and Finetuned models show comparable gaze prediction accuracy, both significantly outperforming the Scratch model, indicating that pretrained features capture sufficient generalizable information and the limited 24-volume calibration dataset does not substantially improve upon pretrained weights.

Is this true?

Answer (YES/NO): NO